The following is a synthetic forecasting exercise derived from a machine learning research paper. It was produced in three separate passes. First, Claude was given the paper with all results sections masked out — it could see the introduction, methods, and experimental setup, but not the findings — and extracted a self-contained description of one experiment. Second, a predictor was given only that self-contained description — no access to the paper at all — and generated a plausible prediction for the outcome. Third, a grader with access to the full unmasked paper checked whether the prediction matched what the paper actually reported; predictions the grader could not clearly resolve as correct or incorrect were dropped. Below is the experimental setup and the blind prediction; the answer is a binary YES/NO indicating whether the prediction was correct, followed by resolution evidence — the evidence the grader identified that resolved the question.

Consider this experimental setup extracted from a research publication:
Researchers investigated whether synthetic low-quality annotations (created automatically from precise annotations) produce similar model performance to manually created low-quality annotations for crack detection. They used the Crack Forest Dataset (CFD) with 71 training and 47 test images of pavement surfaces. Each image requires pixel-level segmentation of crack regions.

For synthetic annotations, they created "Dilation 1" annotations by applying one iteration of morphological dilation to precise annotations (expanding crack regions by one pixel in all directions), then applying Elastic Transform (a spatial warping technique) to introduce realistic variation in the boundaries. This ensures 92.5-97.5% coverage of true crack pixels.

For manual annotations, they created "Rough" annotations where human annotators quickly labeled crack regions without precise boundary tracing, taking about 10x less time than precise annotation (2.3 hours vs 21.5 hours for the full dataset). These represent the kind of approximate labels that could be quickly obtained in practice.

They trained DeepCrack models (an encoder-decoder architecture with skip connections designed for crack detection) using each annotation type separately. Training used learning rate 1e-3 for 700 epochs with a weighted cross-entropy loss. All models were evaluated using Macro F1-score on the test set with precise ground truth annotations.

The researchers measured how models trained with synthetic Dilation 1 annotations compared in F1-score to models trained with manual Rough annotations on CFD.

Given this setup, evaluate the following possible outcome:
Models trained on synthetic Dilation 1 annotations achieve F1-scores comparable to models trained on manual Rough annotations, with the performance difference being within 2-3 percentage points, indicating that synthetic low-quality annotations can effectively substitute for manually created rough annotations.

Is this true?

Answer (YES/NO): YES